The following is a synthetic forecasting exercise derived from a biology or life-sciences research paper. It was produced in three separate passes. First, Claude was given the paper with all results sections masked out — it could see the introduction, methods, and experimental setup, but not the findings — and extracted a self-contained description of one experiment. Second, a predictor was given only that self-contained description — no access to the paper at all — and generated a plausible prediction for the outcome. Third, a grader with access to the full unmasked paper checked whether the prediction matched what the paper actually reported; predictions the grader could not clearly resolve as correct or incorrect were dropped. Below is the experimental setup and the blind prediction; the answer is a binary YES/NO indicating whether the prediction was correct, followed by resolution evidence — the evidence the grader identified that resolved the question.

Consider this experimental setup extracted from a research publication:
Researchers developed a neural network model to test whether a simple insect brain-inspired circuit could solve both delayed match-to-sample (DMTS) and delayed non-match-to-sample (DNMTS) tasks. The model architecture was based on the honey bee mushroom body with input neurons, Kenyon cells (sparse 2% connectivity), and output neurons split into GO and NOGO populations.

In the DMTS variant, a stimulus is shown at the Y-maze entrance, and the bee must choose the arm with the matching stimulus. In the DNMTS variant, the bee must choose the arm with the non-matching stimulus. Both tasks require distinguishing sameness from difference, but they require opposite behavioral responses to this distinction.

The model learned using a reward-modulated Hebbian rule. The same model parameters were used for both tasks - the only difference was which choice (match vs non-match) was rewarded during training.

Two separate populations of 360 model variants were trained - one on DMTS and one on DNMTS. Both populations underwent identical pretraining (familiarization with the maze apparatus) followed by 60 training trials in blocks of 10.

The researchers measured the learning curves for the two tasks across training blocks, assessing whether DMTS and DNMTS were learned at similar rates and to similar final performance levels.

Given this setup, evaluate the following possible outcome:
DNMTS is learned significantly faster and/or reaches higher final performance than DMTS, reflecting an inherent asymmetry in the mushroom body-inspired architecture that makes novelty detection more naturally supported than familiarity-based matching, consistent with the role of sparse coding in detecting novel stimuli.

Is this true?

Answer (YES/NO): NO